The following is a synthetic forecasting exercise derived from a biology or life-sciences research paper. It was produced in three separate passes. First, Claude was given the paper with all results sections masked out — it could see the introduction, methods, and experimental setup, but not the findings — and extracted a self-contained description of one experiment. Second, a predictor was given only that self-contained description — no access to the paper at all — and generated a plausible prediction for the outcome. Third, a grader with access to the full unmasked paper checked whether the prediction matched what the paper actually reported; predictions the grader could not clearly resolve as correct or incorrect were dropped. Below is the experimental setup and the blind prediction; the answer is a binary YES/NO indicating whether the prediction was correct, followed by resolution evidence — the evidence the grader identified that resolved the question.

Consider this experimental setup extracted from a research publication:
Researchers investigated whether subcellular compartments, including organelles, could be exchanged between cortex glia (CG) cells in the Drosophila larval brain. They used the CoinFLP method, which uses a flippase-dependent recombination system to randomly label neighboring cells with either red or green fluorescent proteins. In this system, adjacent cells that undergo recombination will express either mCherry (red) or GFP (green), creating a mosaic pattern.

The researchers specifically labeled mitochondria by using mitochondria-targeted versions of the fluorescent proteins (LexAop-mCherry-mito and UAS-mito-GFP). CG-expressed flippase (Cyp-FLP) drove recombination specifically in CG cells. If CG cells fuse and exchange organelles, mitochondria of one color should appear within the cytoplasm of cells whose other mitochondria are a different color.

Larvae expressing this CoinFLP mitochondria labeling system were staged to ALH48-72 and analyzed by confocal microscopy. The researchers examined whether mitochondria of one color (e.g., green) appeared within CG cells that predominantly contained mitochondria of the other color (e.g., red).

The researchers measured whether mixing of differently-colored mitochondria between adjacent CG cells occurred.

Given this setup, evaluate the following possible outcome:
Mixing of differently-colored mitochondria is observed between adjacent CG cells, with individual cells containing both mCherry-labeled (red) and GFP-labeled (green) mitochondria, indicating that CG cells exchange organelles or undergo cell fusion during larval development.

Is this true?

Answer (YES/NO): YES